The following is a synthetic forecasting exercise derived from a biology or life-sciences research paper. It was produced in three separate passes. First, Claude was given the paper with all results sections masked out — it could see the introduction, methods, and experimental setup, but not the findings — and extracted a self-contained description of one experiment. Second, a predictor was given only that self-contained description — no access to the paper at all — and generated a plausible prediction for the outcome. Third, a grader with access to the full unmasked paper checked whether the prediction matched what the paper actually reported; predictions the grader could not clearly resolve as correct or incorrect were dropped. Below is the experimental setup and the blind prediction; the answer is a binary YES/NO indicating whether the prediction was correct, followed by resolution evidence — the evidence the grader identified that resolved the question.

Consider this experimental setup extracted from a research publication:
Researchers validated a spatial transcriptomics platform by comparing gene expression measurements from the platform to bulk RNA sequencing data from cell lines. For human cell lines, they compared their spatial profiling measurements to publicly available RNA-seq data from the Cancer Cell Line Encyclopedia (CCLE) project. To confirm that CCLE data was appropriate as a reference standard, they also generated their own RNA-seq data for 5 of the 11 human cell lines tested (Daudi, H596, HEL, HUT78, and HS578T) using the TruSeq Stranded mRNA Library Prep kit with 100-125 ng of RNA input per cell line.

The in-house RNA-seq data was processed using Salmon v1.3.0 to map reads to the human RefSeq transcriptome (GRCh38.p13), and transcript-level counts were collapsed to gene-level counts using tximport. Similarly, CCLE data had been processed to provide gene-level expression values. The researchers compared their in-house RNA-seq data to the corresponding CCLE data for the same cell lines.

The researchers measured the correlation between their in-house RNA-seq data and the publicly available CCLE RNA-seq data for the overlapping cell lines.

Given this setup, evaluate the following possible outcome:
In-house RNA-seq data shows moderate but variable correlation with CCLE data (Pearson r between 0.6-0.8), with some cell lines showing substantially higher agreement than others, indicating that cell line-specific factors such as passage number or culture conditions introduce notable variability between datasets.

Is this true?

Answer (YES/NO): NO